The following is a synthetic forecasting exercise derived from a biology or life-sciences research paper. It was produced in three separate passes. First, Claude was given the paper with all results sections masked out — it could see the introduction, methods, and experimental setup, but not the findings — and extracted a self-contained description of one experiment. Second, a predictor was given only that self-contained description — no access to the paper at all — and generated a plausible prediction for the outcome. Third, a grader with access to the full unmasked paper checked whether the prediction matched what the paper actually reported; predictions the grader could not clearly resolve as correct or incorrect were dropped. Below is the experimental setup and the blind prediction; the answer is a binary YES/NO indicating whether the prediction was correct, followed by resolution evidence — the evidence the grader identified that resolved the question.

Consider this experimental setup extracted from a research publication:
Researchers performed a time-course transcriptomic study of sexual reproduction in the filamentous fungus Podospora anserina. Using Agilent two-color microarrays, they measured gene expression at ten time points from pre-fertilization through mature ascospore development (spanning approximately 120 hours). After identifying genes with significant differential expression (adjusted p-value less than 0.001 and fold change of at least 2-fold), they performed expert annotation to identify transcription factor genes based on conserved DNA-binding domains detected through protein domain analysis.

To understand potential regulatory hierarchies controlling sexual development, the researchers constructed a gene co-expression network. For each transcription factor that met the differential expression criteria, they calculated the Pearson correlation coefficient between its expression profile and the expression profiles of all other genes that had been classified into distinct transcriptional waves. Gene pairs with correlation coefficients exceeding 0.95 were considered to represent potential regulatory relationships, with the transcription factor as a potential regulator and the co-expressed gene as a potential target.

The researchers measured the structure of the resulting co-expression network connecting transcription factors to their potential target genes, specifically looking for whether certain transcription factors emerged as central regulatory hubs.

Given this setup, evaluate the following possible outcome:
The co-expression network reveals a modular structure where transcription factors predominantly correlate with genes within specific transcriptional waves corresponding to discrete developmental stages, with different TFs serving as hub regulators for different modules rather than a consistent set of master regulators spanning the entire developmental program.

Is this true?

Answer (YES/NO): NO